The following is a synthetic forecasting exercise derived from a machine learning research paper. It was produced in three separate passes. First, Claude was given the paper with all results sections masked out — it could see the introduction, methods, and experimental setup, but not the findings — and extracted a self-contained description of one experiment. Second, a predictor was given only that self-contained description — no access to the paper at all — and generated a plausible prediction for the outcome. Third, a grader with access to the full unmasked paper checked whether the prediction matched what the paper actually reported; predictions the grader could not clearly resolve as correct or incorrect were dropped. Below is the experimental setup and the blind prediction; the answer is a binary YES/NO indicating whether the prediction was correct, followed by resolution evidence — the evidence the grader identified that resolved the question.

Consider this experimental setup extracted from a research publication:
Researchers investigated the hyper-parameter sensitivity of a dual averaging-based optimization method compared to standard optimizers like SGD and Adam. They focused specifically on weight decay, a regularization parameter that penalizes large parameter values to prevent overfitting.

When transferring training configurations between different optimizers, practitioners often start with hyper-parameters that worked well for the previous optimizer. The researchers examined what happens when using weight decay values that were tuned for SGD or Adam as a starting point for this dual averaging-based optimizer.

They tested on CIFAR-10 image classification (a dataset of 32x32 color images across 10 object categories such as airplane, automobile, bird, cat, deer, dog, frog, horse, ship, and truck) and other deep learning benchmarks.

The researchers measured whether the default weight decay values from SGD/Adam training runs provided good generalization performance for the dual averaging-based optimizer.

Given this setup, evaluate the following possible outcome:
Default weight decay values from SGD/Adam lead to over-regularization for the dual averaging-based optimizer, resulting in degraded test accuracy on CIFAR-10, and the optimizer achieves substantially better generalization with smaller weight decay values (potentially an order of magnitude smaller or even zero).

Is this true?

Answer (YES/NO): YES